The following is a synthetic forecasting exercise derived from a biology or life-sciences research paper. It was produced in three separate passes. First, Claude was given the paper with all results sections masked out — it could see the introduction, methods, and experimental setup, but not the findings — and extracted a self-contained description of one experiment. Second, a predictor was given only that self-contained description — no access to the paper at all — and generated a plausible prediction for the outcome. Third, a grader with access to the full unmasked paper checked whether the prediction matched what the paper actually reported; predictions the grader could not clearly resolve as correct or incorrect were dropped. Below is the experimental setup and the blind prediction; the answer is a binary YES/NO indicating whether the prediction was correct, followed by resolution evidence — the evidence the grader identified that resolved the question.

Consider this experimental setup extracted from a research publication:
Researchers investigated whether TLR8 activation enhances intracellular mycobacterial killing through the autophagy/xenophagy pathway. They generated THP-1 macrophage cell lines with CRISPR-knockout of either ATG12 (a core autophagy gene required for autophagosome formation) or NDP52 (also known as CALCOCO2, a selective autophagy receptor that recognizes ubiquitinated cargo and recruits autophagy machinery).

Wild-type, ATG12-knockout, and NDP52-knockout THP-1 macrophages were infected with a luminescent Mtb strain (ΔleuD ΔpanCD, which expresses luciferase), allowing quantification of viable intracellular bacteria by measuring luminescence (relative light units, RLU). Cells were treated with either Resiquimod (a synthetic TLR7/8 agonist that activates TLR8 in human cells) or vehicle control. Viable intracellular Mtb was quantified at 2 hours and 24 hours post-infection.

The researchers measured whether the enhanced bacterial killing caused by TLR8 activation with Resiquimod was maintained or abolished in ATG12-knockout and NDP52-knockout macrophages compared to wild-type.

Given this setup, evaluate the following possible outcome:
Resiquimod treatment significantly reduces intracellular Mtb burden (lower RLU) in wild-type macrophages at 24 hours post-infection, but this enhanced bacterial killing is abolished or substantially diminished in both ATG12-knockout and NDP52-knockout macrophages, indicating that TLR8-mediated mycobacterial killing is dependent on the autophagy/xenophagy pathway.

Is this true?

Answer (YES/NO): YES